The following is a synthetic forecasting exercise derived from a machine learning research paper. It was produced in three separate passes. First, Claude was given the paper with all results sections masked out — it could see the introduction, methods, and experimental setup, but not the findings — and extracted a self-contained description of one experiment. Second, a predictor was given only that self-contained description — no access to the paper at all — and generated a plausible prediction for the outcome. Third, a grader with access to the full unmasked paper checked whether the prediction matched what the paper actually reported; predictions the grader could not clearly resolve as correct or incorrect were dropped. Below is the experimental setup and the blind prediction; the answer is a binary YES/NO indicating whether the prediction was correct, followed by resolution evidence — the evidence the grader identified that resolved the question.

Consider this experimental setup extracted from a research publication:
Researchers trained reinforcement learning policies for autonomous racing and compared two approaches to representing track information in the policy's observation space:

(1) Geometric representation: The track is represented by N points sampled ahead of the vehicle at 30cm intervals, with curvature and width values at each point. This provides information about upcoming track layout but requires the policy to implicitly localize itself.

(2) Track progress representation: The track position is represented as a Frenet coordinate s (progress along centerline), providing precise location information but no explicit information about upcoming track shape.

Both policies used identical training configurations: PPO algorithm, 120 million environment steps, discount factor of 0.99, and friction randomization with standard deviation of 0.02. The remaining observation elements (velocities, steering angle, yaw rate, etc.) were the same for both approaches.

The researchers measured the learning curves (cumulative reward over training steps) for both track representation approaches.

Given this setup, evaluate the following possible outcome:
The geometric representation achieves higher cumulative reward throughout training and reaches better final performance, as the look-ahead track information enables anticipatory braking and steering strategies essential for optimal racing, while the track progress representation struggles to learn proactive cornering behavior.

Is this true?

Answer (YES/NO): NO